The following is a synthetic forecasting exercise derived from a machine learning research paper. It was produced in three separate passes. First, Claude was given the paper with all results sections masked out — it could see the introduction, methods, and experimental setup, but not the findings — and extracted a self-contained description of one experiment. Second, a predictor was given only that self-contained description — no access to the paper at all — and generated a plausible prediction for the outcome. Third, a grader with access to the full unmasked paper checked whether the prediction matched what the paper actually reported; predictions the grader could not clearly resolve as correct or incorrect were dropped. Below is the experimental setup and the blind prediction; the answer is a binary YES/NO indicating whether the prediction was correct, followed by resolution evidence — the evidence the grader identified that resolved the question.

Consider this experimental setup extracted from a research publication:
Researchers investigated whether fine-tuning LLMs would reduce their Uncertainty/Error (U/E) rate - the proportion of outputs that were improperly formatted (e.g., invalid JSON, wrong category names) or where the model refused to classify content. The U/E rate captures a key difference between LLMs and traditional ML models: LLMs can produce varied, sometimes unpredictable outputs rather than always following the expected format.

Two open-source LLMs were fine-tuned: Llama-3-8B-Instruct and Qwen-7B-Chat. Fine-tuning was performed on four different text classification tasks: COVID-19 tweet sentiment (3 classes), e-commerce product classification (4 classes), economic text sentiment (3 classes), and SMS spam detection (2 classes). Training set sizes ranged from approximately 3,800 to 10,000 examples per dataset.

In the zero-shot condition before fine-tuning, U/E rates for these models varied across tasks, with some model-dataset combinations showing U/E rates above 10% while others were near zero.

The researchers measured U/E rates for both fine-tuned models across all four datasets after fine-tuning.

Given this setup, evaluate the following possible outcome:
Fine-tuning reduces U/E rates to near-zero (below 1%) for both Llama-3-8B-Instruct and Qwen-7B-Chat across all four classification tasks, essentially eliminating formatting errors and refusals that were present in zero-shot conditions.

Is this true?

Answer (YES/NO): NO